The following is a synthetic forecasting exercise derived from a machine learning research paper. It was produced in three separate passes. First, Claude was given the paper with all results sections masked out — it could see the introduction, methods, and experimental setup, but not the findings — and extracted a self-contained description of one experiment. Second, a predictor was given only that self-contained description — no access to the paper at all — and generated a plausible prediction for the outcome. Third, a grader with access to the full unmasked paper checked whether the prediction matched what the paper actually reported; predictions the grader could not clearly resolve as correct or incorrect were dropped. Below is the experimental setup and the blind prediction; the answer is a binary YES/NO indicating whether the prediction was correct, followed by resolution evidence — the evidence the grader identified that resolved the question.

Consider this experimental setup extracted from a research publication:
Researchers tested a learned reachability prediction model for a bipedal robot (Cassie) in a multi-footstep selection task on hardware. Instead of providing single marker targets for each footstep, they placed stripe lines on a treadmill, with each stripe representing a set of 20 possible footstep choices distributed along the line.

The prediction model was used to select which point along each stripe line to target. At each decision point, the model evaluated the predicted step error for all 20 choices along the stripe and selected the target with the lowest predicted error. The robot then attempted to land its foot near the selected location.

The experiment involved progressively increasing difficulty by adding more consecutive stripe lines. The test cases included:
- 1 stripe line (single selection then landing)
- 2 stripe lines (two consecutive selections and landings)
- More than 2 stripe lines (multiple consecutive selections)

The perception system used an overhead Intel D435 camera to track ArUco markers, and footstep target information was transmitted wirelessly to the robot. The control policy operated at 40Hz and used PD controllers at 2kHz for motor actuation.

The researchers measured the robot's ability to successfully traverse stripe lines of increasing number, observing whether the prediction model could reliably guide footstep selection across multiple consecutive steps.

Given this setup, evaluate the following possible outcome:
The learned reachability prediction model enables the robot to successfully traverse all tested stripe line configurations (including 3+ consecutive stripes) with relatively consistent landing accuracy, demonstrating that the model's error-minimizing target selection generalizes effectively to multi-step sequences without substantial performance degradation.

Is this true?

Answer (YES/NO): NO